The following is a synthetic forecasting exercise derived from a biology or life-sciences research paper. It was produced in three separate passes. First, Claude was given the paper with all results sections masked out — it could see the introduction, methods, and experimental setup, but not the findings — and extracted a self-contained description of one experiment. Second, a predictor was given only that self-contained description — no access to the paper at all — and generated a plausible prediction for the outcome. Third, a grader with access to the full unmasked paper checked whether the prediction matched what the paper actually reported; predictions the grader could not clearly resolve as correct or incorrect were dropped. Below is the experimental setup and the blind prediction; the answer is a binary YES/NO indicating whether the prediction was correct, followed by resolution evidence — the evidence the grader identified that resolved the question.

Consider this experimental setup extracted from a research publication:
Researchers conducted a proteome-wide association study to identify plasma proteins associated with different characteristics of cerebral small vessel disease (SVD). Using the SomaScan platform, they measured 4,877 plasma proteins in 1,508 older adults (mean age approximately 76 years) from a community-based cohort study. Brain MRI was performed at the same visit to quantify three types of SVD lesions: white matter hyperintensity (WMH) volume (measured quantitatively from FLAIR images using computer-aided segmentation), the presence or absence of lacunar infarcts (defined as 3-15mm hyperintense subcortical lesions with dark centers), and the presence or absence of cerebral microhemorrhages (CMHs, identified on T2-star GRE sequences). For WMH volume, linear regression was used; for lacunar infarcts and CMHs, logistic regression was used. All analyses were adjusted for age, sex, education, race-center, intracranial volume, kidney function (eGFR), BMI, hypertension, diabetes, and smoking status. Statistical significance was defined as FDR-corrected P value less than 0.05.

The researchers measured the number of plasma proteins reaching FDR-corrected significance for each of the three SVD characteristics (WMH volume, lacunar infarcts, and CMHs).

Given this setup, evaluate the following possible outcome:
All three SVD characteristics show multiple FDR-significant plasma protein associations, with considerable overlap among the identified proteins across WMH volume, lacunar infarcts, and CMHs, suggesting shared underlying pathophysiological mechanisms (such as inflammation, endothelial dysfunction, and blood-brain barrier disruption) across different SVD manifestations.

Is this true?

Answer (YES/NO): NO